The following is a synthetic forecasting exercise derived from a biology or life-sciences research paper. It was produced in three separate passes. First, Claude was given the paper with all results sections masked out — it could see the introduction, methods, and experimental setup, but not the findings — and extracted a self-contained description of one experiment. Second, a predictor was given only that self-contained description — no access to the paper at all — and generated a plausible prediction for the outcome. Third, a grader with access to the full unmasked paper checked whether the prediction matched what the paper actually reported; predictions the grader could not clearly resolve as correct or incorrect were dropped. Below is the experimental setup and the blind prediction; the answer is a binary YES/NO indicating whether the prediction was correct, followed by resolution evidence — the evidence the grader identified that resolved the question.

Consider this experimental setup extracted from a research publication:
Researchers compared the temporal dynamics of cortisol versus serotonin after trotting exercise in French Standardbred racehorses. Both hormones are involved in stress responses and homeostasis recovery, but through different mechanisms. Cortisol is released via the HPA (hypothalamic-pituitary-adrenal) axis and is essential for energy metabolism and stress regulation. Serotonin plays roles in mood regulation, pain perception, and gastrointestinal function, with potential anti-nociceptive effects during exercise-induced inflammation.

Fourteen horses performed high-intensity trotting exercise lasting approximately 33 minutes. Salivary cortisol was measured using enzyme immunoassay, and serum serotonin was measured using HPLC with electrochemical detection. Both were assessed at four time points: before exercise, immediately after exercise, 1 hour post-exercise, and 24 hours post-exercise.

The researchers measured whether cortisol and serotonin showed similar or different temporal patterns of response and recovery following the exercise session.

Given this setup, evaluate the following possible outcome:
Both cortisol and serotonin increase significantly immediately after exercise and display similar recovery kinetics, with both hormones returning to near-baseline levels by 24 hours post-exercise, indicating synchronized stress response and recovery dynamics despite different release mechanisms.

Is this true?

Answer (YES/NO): YES